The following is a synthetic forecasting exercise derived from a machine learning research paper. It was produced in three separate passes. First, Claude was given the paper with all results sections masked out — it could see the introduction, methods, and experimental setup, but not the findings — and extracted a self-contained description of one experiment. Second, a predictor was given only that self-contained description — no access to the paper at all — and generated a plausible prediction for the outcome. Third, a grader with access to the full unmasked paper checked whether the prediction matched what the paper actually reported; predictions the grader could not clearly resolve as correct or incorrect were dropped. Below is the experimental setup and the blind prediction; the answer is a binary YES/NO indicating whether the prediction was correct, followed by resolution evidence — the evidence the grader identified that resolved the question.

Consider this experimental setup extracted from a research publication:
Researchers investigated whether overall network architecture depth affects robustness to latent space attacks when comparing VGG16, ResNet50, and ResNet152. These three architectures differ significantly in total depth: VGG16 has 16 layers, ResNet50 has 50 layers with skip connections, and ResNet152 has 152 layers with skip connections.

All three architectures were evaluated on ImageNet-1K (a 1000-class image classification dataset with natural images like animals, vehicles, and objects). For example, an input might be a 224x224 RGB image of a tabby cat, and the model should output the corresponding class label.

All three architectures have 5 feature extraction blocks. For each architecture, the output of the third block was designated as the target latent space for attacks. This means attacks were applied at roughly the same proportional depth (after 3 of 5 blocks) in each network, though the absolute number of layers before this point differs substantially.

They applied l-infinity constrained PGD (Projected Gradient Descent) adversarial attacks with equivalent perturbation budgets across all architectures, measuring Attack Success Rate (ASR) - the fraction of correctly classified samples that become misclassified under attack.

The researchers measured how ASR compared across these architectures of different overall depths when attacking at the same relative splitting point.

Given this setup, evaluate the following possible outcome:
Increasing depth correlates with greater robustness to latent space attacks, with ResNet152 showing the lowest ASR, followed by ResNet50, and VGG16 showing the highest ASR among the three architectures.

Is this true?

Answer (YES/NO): NO